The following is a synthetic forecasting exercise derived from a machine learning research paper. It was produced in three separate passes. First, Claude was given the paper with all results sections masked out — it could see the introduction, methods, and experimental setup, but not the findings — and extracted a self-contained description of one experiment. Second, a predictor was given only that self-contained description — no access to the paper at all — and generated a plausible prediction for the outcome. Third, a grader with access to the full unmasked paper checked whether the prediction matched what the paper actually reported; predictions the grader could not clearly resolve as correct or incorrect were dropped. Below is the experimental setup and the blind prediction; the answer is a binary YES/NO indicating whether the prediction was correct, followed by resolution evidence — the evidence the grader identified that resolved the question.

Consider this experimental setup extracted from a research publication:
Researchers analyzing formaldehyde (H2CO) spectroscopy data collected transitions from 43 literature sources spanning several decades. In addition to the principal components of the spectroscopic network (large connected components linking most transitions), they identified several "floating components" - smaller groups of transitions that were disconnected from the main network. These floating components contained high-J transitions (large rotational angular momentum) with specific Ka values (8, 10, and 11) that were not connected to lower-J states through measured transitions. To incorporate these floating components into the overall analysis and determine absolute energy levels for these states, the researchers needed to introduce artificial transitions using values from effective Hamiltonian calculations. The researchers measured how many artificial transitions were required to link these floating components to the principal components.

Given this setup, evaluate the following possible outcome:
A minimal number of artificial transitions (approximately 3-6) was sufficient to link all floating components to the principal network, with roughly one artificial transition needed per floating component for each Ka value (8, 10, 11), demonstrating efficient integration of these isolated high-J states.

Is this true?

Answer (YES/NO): NO